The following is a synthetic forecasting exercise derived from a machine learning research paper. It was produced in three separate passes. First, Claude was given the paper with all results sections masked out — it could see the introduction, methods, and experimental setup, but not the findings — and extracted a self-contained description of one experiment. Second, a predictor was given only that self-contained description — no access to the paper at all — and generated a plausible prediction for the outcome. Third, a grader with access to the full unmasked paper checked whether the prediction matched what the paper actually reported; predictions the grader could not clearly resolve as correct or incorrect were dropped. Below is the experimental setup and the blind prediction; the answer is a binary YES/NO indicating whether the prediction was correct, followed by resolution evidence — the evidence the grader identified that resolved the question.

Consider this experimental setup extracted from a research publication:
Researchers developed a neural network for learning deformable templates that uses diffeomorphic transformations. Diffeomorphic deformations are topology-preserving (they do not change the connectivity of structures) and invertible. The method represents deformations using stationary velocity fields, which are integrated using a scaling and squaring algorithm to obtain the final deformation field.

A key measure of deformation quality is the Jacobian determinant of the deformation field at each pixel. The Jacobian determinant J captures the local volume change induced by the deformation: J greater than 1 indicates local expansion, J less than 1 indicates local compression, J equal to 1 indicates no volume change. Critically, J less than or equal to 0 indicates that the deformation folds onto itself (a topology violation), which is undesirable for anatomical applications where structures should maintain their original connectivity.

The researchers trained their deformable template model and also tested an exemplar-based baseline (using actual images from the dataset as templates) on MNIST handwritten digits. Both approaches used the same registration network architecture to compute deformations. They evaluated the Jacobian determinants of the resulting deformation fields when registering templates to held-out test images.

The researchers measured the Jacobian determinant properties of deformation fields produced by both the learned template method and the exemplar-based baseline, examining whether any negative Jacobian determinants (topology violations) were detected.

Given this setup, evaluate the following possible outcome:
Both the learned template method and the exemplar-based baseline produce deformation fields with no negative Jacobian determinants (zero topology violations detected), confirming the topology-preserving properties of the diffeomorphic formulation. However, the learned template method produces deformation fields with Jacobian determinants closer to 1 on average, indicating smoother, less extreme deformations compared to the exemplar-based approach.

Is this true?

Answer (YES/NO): YES